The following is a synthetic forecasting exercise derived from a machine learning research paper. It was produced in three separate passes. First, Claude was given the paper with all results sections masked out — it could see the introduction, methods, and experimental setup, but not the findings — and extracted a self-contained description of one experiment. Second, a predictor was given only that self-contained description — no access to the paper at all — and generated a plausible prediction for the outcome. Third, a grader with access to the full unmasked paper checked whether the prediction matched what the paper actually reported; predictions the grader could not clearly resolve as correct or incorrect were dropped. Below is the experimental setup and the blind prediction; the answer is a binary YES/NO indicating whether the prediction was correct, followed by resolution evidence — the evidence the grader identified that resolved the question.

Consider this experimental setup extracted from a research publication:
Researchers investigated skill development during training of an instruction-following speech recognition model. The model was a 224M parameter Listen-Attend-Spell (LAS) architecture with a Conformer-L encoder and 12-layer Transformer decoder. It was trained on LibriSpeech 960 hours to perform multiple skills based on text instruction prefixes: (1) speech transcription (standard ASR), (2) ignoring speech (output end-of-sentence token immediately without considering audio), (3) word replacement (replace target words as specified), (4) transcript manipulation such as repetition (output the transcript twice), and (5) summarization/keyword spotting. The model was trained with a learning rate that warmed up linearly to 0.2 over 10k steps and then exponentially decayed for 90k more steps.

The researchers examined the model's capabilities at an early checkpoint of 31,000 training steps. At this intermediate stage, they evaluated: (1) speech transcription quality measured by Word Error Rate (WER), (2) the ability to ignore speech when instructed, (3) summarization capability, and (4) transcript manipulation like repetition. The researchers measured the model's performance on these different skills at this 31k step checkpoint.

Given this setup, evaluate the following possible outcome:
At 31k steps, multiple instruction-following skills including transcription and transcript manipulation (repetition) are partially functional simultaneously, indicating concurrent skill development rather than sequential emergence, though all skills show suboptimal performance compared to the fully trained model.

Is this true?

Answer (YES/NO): NO